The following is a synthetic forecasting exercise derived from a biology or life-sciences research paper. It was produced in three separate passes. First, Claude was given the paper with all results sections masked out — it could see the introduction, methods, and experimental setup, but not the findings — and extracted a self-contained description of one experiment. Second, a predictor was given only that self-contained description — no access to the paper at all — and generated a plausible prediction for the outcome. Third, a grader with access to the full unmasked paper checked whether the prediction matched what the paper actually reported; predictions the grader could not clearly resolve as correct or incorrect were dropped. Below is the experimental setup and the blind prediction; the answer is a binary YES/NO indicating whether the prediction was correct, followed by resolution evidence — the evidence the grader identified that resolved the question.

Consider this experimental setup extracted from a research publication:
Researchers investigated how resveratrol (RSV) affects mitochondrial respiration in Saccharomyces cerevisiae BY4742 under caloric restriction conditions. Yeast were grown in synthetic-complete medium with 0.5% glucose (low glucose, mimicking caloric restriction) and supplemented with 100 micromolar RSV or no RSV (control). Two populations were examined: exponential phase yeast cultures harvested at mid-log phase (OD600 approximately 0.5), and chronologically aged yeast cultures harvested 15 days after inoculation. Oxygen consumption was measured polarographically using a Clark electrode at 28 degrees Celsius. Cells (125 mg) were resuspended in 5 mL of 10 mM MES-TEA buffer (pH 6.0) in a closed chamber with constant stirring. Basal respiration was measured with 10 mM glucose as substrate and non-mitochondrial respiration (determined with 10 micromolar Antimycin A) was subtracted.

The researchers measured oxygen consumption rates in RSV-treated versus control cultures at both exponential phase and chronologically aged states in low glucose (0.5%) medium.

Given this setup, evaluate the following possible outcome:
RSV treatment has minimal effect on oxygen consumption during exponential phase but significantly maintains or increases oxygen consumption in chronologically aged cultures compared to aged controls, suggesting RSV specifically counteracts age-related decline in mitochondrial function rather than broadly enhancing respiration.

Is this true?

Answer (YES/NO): NO